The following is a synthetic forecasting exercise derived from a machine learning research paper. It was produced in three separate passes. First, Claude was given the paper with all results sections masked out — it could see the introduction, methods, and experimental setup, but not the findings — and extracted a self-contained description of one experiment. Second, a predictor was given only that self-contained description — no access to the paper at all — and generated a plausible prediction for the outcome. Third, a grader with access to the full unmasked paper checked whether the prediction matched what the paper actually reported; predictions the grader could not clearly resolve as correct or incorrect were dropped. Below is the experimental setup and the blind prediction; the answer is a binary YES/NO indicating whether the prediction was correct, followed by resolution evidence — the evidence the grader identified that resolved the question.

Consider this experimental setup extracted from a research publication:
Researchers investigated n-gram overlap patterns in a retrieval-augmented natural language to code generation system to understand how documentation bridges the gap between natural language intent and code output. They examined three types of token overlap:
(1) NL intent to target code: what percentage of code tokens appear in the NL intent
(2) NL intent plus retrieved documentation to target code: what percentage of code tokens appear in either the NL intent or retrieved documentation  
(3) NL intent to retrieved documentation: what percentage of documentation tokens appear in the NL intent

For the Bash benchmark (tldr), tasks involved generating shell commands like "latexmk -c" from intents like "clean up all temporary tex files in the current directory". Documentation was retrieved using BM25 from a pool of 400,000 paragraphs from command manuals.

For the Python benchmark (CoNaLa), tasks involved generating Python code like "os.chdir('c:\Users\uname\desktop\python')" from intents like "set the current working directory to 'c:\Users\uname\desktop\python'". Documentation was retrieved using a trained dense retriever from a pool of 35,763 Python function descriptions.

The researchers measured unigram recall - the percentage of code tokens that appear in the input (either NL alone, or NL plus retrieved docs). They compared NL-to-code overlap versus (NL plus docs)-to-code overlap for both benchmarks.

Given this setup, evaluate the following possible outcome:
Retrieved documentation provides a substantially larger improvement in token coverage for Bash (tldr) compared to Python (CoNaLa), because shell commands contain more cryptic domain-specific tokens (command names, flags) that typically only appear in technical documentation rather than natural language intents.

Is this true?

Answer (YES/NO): NO